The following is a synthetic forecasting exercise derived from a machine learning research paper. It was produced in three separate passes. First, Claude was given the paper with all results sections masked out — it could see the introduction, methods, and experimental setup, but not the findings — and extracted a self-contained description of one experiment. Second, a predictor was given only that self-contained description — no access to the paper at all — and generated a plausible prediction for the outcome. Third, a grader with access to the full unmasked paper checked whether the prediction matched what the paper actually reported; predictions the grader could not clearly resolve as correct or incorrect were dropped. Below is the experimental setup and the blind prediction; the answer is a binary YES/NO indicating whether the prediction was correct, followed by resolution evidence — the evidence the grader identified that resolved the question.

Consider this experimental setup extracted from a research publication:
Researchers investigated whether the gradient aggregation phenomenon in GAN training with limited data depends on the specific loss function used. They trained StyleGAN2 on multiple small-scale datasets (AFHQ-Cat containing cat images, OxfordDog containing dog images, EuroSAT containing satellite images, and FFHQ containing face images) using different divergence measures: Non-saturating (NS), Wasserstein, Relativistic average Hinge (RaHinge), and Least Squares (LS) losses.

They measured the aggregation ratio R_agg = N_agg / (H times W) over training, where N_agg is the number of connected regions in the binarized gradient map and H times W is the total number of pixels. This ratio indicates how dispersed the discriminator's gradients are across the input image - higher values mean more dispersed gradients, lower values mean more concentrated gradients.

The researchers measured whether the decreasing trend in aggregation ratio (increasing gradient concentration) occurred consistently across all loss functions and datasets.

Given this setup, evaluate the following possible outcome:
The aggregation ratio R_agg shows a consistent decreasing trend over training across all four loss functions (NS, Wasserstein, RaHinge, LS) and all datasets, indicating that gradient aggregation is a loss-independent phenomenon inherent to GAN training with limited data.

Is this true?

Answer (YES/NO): NO